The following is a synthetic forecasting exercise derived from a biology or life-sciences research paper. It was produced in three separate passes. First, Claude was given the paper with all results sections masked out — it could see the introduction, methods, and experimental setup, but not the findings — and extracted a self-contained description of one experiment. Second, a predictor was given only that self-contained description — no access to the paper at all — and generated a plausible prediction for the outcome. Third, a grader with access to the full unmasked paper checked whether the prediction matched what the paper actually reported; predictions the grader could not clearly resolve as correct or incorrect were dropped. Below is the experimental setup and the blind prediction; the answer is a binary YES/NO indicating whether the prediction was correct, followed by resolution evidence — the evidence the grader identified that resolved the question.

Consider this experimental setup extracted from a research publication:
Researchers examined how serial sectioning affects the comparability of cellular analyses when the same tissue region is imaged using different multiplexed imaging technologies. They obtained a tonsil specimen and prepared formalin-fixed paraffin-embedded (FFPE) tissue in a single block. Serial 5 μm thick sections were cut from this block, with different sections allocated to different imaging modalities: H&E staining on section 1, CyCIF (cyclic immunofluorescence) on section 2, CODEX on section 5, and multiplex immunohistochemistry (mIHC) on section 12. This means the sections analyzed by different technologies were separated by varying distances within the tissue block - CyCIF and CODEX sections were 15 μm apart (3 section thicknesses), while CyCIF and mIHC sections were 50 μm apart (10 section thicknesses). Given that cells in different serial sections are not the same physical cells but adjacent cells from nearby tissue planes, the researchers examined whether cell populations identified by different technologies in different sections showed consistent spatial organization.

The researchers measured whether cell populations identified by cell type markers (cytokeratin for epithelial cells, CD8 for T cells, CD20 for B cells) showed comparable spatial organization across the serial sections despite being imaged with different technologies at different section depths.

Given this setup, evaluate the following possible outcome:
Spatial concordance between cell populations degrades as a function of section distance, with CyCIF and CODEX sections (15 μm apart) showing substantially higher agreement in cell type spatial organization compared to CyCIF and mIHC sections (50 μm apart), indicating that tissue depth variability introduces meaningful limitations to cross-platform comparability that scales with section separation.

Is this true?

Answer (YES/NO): NO